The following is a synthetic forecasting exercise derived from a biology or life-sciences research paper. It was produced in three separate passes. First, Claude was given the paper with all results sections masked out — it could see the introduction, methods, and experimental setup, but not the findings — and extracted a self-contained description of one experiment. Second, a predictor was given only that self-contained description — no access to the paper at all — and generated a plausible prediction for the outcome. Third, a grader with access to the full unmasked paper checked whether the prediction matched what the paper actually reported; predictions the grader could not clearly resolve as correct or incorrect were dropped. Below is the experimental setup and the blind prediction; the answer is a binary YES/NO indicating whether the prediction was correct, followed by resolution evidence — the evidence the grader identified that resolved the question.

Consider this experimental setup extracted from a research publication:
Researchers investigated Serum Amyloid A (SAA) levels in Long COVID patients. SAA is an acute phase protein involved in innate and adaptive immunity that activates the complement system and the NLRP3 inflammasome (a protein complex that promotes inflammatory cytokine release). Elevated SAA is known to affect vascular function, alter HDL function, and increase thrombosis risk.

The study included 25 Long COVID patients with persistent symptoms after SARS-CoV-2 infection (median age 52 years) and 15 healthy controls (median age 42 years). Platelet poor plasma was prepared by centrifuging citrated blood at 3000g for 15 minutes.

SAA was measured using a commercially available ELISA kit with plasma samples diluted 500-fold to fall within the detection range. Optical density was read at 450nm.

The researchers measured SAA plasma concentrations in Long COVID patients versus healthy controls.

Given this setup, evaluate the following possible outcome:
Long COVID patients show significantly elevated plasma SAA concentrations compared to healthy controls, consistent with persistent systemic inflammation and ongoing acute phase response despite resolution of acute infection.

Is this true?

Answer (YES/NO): YES